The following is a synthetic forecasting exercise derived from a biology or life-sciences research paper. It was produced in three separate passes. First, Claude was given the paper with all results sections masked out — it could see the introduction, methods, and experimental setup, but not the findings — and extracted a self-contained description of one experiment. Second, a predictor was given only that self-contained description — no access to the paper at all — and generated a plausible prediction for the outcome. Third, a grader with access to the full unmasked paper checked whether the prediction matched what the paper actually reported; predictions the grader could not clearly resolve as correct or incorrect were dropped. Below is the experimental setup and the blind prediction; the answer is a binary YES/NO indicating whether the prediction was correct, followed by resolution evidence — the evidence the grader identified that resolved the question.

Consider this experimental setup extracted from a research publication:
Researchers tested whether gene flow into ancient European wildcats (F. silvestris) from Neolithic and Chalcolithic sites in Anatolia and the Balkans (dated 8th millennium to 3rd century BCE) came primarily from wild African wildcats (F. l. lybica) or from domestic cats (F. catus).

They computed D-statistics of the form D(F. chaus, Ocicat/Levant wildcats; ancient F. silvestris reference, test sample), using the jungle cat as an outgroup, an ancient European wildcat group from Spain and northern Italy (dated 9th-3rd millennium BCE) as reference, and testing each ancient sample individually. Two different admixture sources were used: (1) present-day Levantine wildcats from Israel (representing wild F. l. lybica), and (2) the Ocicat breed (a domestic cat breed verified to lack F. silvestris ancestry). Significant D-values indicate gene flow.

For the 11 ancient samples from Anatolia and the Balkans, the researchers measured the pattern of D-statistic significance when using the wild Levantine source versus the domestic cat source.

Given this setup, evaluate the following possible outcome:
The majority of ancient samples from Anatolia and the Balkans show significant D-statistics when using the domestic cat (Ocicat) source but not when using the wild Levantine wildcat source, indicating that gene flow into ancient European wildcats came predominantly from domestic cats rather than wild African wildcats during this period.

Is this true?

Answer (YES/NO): NO